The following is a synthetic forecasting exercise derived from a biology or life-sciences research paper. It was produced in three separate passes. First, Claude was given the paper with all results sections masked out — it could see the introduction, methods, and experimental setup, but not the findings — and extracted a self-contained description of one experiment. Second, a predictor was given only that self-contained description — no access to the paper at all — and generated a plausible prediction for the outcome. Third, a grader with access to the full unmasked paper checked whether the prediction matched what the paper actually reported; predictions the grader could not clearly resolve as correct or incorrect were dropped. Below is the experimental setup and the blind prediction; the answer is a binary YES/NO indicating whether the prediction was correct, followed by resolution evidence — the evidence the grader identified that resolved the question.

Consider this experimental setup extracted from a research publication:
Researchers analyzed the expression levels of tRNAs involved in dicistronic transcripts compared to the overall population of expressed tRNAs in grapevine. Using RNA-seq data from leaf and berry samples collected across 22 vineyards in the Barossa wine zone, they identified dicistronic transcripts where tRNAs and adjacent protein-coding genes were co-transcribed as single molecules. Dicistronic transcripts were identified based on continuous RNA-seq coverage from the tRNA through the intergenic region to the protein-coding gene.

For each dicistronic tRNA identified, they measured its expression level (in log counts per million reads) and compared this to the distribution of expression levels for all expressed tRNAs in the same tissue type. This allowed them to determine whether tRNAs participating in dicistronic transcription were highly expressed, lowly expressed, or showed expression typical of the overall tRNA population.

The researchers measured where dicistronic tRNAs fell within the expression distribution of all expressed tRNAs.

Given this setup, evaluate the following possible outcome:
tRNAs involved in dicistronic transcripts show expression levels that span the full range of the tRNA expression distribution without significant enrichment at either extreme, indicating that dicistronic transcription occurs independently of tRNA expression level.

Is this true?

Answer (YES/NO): NO